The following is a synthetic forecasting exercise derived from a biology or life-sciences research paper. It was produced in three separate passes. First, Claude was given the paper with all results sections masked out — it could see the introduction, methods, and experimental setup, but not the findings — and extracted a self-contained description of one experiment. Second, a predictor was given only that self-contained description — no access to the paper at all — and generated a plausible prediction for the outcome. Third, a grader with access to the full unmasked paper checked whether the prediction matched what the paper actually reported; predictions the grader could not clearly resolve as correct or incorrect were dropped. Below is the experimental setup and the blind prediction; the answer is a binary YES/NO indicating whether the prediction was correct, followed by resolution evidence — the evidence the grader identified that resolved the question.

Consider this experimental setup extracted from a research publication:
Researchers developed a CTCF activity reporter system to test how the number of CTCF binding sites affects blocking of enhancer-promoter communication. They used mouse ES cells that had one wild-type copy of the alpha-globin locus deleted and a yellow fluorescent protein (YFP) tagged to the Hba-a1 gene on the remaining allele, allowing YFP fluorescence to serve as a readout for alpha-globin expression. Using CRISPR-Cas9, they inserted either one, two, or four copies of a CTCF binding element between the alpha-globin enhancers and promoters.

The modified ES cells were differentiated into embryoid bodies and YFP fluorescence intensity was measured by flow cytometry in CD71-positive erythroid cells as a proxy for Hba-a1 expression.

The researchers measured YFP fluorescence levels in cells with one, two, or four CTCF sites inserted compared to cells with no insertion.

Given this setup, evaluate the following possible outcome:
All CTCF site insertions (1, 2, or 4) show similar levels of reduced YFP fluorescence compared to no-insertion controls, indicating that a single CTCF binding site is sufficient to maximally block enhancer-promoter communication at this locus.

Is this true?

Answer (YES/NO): NO